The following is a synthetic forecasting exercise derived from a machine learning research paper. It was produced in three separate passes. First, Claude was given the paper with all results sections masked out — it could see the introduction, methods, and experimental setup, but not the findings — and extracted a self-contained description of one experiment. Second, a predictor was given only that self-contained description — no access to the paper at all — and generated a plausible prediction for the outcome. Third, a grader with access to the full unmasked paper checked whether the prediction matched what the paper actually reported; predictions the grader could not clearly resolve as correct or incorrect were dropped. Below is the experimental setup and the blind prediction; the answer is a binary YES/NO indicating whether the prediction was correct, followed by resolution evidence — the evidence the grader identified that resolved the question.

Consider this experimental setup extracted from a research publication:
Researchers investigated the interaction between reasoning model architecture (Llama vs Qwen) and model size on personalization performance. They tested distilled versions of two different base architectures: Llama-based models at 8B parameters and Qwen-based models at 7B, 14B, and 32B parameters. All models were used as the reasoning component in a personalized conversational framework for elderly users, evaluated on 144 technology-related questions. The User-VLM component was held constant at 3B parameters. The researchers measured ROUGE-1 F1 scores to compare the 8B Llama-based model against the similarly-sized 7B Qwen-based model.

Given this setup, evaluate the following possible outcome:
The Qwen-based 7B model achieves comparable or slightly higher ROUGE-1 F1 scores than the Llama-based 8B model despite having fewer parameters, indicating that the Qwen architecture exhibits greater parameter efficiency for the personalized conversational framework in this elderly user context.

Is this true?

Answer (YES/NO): NO